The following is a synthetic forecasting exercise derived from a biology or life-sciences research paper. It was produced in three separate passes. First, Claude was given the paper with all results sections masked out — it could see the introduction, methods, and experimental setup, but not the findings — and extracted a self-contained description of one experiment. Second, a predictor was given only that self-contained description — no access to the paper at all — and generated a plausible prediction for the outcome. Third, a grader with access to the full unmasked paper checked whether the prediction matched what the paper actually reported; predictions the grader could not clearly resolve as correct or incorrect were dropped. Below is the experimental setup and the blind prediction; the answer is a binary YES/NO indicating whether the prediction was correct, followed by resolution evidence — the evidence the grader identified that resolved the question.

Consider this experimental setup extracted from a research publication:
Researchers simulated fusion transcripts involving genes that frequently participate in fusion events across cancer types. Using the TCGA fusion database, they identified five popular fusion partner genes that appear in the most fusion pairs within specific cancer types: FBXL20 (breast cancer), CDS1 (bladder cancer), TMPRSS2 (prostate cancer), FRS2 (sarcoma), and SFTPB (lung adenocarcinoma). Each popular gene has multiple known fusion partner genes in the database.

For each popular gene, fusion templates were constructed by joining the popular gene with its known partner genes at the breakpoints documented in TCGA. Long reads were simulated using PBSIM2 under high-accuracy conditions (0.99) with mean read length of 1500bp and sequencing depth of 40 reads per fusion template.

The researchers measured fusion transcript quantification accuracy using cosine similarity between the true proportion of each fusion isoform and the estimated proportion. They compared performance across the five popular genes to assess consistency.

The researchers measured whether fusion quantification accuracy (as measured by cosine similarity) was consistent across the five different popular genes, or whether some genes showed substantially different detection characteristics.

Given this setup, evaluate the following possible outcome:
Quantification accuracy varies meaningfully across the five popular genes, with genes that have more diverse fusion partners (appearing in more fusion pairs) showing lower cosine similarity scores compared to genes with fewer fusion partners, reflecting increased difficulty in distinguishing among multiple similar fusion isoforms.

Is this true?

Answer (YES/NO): NO